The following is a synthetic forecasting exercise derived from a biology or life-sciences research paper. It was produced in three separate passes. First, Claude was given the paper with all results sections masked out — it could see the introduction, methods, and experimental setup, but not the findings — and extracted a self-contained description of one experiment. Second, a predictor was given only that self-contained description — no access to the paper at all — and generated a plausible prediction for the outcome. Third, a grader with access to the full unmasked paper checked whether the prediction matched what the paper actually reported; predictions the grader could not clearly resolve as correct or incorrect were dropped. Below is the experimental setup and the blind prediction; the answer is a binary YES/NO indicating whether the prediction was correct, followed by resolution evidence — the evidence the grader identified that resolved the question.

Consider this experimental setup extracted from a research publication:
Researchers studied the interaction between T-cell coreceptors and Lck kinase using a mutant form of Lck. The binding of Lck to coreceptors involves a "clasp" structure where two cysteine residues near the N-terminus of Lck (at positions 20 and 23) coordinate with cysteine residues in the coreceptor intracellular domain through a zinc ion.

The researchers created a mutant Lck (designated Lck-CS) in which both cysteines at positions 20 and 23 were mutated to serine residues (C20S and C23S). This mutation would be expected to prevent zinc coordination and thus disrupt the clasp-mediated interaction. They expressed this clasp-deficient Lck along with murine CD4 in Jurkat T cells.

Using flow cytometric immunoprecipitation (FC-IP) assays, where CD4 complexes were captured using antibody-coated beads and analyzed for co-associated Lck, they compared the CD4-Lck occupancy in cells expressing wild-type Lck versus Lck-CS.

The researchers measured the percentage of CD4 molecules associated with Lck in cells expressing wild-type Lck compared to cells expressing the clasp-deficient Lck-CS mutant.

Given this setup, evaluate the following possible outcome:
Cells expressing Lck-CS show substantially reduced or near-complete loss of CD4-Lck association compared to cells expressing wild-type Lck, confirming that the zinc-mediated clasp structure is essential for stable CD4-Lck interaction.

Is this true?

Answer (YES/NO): YES